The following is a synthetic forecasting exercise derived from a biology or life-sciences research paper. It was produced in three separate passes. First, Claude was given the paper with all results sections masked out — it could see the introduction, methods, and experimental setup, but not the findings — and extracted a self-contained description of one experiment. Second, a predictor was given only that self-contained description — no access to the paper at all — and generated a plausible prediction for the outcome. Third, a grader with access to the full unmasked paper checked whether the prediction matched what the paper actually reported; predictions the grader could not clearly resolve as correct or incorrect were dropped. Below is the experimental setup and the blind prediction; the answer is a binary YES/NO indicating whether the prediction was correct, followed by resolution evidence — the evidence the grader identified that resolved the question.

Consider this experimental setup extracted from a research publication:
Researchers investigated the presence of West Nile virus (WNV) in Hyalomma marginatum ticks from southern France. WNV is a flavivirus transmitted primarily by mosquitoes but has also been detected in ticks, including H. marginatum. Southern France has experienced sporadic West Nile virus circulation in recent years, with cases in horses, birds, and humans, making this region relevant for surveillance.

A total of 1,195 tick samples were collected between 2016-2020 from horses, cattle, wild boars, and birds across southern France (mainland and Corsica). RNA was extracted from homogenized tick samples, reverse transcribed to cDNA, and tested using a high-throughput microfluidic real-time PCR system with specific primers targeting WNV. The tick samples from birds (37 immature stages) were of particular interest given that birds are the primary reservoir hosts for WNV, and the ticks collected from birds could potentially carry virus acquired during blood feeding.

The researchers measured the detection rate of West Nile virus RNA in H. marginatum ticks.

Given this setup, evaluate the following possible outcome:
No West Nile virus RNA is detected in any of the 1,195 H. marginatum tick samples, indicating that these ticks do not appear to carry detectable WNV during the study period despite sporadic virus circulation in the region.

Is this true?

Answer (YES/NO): NO